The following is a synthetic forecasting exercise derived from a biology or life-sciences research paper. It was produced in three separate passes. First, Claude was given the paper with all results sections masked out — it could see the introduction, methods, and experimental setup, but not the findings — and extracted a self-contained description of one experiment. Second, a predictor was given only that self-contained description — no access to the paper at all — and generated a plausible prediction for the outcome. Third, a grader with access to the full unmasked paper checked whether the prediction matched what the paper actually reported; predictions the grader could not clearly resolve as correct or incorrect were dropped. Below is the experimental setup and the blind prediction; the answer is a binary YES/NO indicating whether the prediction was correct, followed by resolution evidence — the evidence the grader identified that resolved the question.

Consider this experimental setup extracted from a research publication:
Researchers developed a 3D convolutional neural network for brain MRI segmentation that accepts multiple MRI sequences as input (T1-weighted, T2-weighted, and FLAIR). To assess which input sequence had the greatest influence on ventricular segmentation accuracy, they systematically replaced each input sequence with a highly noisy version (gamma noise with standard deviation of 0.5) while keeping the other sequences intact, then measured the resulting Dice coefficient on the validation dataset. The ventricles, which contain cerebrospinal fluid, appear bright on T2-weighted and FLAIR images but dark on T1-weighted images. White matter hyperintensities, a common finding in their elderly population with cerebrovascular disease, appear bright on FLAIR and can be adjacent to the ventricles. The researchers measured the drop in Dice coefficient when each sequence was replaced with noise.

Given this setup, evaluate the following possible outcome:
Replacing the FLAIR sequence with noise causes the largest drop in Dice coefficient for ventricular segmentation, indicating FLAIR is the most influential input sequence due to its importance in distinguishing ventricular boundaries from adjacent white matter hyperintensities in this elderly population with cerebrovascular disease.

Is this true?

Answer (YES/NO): NO